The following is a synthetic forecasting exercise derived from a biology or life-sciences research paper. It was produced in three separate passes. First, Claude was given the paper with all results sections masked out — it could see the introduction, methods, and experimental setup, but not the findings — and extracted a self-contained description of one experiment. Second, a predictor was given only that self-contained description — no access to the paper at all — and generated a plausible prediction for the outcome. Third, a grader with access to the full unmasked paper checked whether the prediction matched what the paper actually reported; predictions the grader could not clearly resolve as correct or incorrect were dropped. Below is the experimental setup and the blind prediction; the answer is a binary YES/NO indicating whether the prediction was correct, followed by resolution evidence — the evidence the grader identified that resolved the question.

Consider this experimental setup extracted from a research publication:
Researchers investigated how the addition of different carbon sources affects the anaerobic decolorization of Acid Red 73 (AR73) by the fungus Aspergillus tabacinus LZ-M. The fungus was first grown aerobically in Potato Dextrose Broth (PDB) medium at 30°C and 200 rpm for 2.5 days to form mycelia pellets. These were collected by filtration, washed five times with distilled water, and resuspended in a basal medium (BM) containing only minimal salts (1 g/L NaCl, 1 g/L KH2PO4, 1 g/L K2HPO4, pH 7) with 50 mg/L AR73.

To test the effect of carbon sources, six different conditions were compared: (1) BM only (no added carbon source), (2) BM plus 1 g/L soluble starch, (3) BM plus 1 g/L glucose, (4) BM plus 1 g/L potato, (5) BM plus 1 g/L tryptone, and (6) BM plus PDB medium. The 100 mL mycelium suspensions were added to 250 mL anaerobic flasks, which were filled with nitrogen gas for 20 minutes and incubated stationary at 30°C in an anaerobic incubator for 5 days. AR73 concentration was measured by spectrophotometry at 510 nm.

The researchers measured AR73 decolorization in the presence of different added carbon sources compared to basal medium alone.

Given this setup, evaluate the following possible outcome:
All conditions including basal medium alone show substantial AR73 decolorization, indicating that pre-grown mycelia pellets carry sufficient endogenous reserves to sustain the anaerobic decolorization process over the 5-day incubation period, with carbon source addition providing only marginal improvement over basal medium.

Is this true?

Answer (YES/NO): NO